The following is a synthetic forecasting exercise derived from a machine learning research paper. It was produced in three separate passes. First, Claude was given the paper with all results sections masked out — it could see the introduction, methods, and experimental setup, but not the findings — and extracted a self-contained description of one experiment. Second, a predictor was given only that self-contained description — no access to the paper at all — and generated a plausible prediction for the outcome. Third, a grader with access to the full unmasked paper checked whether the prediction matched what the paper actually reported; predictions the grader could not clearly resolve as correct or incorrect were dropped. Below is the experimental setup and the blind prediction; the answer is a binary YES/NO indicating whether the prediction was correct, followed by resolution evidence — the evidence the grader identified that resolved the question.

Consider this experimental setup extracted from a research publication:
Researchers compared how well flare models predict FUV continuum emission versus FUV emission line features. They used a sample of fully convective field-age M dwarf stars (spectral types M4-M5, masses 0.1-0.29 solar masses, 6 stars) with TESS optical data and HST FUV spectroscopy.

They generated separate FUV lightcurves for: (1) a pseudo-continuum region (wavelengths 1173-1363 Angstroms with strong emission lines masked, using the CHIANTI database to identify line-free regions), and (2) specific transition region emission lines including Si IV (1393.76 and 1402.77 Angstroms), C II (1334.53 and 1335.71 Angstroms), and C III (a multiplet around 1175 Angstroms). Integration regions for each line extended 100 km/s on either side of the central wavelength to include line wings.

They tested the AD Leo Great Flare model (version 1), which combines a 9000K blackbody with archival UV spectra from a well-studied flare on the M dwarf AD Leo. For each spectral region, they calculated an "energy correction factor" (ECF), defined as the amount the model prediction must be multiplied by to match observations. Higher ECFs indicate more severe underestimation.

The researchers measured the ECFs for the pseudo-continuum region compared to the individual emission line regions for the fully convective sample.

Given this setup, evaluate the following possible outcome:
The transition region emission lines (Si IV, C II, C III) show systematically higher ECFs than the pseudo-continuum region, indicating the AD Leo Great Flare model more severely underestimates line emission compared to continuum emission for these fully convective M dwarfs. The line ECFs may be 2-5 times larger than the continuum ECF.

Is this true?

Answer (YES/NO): NO